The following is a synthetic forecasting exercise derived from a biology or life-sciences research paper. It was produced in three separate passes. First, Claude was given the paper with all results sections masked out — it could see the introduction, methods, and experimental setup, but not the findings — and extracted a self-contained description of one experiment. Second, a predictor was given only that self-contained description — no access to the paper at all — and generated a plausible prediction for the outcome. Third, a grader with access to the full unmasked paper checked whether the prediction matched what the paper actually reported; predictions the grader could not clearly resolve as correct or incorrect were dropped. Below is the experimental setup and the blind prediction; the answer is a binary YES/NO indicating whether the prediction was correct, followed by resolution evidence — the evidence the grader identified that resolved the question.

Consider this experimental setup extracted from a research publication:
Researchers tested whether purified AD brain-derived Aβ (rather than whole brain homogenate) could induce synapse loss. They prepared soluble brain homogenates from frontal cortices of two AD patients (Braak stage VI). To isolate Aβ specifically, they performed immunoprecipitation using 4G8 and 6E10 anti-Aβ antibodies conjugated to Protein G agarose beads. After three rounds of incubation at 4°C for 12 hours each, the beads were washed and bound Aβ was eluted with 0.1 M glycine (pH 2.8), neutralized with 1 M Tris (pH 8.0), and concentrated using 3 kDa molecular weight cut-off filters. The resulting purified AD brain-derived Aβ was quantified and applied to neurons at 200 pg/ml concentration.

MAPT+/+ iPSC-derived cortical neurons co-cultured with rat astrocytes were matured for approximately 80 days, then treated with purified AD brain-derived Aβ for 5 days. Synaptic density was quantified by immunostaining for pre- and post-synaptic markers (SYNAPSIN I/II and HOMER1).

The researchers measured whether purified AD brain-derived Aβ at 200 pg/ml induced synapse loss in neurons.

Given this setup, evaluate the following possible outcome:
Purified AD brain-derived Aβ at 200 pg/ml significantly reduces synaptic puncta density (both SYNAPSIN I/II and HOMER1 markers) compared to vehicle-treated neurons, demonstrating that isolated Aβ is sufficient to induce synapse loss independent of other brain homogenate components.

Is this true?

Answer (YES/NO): NO